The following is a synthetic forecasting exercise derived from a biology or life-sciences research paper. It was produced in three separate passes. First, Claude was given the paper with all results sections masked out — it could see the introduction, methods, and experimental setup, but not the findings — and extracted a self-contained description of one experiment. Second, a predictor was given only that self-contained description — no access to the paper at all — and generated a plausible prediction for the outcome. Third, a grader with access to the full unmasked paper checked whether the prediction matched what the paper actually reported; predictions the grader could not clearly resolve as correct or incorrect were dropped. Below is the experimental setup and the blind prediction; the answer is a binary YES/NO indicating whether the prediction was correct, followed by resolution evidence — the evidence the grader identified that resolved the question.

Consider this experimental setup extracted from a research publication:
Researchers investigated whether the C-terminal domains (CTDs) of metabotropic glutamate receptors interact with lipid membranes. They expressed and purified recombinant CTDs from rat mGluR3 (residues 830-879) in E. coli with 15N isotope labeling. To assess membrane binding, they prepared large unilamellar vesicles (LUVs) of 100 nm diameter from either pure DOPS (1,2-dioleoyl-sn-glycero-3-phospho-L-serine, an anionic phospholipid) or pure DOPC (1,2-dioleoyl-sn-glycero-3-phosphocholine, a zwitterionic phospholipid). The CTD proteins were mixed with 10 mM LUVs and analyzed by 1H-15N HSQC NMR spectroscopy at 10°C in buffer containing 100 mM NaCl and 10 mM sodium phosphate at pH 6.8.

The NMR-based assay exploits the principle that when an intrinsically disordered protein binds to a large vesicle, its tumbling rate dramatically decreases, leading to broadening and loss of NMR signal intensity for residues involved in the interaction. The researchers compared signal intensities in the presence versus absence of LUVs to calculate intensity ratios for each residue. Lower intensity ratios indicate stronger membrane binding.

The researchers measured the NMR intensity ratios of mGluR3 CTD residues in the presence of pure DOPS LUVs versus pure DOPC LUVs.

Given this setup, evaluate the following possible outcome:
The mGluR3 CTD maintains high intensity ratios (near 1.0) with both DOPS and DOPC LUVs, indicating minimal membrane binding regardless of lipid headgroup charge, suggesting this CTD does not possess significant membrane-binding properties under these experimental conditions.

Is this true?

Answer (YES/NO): NO